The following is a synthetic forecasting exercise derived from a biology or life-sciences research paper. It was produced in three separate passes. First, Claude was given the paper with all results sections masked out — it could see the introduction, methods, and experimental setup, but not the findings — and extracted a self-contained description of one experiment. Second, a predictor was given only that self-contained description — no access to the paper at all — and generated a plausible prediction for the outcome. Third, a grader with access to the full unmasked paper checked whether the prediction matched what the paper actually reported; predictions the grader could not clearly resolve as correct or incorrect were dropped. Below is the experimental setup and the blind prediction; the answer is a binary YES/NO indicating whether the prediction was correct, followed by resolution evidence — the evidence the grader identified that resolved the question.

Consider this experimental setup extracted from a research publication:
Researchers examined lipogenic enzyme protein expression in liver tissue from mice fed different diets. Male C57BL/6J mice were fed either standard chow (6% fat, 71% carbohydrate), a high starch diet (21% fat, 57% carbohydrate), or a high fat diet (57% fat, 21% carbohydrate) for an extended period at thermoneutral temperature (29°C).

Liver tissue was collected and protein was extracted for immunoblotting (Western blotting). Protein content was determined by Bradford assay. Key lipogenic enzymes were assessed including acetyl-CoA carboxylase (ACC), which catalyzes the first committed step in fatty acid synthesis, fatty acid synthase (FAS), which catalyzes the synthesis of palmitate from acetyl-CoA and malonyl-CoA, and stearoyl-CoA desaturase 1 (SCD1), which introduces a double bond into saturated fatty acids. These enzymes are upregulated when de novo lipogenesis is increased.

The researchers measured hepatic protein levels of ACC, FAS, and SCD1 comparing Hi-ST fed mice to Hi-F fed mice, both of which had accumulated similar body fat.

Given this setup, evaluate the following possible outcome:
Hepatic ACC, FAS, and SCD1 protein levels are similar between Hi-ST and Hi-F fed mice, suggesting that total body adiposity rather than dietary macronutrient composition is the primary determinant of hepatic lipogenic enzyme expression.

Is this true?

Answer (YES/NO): NO